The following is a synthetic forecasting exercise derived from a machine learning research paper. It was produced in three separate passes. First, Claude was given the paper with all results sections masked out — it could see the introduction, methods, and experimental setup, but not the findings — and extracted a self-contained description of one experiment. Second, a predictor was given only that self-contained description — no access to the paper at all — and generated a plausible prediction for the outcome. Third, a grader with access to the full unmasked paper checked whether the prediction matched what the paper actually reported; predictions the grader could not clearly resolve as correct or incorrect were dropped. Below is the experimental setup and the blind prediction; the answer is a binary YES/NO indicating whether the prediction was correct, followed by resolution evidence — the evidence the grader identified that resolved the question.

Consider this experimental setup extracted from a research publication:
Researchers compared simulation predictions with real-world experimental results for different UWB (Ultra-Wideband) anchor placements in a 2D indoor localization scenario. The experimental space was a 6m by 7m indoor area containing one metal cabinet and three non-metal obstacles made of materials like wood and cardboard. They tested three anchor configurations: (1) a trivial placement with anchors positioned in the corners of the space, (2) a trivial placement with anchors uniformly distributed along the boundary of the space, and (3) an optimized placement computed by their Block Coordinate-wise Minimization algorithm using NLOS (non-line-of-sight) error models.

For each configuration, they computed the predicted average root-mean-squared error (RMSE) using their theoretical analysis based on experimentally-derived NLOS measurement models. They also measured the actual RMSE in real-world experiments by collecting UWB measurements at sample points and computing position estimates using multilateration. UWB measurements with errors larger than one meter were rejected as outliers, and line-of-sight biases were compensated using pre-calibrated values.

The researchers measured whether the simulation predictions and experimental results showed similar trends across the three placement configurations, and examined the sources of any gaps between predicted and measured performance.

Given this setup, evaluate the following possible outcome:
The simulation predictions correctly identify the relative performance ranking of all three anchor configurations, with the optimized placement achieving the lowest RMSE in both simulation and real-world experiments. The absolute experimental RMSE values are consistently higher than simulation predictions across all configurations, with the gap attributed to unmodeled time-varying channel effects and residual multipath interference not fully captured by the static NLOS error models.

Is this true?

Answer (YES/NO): NO